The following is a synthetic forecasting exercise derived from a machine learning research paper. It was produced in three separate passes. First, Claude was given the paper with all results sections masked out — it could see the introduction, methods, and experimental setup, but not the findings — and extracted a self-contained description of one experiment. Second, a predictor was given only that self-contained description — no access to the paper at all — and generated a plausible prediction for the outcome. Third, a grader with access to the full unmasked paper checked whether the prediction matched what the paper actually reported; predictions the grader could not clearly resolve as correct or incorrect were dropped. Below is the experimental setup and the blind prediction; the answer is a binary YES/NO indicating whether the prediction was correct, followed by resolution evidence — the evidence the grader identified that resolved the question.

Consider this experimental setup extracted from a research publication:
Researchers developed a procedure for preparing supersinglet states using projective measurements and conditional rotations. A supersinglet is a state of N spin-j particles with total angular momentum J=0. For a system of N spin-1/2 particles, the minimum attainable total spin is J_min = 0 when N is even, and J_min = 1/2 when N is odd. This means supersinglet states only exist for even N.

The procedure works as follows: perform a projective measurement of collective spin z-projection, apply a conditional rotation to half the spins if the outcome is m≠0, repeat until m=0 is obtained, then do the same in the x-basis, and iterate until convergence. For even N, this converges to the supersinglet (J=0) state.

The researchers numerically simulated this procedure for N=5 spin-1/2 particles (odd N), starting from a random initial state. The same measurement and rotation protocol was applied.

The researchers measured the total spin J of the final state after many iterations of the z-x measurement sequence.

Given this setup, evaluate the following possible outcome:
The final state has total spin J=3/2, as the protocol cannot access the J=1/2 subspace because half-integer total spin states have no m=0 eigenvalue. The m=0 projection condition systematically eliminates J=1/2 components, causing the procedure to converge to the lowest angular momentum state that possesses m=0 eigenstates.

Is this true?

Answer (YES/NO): NO